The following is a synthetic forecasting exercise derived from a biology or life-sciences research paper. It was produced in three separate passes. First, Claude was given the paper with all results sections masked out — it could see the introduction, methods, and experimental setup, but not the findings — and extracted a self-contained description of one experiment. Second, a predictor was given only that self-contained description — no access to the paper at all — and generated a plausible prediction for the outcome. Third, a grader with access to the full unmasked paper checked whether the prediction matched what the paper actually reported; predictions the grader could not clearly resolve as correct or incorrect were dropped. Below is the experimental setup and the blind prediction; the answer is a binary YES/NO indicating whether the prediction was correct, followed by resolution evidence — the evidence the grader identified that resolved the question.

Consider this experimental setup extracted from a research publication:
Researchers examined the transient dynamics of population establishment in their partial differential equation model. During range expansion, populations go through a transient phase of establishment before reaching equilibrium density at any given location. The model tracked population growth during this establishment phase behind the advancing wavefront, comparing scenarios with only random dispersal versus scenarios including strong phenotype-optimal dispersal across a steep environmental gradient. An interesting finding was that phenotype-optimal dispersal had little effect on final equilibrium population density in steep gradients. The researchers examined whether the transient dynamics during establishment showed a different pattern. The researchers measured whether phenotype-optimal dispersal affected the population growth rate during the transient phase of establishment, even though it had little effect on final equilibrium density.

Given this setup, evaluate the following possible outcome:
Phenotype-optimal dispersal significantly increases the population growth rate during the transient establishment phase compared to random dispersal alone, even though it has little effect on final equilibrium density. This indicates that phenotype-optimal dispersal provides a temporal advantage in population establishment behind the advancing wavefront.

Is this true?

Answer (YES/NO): YES